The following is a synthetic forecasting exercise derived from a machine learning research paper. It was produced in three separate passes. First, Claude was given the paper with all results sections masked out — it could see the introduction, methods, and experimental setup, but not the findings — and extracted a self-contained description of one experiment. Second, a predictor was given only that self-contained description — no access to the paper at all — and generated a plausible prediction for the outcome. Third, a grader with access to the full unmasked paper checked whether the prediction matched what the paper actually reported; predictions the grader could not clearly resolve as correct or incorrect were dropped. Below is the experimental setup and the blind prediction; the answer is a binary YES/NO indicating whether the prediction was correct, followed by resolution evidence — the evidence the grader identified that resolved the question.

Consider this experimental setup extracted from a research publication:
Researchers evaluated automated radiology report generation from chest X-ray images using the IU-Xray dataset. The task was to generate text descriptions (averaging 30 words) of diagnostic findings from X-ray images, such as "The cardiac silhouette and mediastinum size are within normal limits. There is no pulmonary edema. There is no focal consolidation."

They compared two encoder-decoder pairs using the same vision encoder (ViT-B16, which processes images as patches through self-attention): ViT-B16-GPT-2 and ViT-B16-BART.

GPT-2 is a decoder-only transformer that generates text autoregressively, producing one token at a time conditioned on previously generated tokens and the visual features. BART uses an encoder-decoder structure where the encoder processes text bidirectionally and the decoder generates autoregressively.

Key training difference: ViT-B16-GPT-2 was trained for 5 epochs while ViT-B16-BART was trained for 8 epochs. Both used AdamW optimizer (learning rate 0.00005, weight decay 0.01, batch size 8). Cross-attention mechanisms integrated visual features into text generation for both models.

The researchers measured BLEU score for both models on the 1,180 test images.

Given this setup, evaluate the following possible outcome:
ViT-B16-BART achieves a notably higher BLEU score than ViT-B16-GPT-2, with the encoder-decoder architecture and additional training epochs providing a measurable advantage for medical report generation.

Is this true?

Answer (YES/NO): NO